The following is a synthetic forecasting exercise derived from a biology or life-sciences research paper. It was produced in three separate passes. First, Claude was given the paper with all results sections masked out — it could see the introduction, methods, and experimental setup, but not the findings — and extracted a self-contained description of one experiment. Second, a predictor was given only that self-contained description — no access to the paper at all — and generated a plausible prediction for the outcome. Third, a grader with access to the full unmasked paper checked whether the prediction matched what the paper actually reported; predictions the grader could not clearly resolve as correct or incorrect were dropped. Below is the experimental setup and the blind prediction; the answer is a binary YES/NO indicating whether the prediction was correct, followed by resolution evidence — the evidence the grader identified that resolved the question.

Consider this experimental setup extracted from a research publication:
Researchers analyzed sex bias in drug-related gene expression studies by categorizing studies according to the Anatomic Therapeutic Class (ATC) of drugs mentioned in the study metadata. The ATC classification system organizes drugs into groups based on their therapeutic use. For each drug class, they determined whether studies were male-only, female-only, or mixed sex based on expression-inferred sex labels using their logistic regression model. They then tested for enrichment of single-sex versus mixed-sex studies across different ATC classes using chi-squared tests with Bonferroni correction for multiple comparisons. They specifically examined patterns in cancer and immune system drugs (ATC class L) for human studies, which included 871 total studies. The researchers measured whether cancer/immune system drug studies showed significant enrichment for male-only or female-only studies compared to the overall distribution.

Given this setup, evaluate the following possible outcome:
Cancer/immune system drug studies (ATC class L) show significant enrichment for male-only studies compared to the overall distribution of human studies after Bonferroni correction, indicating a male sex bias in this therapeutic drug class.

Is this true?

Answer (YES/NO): NO